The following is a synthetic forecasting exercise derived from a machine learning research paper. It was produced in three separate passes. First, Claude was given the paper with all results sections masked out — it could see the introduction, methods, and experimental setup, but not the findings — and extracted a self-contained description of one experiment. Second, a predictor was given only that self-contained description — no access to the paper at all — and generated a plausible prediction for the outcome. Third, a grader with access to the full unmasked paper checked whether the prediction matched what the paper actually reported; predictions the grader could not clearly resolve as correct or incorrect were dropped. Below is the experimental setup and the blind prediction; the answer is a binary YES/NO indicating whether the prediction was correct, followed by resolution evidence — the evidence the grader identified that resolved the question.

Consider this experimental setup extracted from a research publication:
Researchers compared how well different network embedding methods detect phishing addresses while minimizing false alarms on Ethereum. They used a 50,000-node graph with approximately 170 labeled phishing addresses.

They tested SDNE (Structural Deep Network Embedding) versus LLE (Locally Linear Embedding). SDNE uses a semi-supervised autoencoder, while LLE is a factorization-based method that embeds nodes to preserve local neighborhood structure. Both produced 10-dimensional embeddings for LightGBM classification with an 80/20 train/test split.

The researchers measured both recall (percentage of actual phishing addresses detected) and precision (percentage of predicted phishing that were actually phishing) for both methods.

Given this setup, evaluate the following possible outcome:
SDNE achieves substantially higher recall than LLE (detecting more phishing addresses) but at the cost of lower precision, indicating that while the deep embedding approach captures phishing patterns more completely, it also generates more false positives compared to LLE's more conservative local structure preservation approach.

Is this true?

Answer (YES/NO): YES